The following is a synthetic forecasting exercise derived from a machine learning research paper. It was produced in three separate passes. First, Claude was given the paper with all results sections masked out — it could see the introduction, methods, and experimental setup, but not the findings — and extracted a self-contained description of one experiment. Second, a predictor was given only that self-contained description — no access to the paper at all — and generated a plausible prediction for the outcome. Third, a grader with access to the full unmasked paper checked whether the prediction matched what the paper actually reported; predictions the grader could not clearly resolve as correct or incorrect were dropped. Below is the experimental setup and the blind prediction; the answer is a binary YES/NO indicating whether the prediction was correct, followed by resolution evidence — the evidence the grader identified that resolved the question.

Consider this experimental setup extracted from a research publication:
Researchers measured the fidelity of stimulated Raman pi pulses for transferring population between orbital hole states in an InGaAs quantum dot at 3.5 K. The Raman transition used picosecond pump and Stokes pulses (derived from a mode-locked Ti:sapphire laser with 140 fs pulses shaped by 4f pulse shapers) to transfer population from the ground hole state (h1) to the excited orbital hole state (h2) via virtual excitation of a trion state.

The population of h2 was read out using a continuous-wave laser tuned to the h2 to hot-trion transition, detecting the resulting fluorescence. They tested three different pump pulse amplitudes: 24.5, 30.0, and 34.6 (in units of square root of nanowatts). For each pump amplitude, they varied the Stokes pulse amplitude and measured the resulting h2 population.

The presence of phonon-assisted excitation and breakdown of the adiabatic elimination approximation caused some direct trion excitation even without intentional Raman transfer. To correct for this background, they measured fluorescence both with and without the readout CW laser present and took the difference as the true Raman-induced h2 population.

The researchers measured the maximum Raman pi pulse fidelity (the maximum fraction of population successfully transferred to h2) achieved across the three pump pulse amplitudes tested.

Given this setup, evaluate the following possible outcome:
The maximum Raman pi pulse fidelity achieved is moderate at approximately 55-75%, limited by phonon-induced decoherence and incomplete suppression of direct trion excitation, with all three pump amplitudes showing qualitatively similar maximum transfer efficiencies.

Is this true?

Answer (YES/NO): NO